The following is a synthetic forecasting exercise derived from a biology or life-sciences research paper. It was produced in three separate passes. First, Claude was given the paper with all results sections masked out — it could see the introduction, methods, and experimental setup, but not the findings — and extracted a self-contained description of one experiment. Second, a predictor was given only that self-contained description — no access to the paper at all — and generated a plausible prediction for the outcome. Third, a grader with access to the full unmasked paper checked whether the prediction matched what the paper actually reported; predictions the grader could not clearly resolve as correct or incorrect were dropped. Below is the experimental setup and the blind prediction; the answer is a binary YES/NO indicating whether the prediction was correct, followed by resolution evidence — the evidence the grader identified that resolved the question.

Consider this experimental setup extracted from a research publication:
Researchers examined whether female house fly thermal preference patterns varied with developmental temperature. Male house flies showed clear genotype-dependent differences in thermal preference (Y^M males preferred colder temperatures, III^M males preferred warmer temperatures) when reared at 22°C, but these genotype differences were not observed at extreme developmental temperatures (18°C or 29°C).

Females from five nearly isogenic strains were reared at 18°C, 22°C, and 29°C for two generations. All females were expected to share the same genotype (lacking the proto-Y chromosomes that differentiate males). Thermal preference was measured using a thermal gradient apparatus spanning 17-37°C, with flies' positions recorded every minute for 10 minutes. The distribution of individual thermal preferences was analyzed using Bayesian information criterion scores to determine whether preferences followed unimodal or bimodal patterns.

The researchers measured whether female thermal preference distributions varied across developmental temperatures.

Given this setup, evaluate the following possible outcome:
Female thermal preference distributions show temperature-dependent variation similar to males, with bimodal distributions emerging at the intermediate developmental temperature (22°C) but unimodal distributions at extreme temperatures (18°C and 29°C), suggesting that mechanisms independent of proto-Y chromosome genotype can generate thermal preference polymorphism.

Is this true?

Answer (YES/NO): YES